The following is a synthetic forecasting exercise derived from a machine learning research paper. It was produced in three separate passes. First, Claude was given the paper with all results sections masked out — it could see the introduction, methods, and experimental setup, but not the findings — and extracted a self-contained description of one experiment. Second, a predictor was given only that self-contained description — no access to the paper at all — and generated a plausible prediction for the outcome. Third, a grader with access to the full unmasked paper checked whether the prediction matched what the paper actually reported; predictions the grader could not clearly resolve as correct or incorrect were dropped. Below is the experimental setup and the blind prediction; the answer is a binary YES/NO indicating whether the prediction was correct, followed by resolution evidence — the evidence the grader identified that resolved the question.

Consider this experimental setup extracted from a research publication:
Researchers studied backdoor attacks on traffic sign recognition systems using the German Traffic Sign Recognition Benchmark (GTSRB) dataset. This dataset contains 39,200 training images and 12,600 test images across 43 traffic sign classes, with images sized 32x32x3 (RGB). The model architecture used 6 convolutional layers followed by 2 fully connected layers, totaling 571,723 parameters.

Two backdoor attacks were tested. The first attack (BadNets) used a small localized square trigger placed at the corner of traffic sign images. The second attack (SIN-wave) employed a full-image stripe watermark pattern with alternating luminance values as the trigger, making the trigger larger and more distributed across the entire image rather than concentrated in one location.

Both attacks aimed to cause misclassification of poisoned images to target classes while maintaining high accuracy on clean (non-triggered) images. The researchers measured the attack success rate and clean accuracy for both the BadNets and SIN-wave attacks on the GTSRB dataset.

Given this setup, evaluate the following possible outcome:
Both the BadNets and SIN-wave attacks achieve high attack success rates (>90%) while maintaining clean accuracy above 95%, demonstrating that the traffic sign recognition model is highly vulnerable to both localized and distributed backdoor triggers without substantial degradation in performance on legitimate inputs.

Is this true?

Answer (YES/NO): NO